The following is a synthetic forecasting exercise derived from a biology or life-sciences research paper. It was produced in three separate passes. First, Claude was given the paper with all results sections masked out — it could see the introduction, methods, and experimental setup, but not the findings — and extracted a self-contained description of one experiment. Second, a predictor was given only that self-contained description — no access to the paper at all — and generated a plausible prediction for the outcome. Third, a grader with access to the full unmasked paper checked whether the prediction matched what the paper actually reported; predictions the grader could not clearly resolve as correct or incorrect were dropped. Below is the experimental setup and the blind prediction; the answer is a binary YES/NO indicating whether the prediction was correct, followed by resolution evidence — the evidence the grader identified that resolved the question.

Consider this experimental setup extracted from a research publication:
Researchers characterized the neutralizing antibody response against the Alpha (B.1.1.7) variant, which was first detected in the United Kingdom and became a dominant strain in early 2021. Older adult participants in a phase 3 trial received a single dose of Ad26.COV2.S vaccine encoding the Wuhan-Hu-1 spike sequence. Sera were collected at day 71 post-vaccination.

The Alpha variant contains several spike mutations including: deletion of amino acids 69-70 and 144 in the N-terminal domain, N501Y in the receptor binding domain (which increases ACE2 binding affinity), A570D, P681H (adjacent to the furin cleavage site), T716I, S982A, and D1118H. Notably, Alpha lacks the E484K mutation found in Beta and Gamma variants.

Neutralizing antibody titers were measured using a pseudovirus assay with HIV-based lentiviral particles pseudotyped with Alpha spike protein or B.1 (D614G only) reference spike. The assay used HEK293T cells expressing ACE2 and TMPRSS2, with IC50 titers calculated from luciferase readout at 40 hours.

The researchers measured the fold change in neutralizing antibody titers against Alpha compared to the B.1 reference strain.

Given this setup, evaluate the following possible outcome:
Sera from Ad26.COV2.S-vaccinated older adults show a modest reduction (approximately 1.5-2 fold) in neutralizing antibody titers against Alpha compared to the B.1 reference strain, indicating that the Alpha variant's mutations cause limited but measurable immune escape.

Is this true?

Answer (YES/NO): NO